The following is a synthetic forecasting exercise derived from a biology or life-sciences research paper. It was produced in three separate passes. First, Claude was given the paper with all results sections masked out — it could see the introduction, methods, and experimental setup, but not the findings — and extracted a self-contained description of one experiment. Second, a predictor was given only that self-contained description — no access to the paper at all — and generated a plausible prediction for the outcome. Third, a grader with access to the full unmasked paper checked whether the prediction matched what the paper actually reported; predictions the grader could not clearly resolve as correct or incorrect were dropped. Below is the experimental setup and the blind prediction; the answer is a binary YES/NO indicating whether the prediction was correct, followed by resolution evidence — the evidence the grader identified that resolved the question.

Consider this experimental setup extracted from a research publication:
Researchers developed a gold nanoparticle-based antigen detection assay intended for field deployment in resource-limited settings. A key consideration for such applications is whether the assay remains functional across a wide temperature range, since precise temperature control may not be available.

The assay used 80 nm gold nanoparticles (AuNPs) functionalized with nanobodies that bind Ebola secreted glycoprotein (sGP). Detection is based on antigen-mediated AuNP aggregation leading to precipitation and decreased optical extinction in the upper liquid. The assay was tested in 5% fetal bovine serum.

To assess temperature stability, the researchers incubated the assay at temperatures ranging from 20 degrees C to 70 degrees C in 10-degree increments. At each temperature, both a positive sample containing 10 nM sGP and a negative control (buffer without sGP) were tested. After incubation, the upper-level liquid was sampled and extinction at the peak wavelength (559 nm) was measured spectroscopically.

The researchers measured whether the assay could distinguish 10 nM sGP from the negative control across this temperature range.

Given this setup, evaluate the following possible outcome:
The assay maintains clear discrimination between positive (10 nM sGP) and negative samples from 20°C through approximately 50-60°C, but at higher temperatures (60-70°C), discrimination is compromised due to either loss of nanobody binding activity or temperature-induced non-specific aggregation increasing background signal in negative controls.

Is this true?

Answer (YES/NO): NO